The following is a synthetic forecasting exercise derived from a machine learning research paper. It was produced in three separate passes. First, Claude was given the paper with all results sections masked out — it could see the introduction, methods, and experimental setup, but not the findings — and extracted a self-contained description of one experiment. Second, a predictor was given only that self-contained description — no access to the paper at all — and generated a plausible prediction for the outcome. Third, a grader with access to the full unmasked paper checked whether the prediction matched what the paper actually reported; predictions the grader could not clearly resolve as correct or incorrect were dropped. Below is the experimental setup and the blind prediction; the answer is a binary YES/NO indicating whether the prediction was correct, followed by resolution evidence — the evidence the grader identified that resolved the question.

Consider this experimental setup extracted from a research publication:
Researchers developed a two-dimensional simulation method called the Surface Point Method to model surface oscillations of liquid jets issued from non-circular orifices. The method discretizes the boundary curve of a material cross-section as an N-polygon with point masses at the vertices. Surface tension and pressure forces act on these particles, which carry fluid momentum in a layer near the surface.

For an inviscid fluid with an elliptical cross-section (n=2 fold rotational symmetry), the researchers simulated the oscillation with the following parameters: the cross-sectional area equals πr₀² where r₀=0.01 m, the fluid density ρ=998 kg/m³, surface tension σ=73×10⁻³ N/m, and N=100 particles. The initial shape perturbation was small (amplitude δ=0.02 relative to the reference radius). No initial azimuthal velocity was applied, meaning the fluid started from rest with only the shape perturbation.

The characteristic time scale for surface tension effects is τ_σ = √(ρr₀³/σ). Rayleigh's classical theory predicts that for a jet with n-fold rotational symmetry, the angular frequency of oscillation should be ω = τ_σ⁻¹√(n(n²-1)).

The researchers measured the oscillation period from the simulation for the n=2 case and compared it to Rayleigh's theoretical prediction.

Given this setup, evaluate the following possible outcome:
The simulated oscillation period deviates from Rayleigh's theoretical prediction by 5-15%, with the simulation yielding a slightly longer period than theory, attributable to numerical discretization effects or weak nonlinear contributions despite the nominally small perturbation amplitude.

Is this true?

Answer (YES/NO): NO